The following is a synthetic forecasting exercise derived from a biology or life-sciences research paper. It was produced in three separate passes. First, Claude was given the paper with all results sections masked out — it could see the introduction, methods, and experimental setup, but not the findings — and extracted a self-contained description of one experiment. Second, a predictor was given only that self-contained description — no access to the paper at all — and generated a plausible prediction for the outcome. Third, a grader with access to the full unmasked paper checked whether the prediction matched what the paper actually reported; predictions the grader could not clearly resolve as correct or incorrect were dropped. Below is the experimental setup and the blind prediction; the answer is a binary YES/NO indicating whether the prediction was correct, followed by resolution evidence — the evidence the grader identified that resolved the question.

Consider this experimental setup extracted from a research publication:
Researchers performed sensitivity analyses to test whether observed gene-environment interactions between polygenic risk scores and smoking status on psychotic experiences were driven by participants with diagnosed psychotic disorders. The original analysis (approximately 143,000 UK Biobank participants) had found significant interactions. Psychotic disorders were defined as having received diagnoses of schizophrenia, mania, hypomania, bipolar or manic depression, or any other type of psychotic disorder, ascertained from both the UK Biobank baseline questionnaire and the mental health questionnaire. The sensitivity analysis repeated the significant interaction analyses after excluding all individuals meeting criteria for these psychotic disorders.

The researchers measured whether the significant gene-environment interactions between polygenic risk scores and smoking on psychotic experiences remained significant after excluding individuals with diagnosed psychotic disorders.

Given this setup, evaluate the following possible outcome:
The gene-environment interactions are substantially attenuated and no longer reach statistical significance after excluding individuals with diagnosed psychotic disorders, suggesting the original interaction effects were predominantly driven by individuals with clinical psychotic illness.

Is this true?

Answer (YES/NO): NO